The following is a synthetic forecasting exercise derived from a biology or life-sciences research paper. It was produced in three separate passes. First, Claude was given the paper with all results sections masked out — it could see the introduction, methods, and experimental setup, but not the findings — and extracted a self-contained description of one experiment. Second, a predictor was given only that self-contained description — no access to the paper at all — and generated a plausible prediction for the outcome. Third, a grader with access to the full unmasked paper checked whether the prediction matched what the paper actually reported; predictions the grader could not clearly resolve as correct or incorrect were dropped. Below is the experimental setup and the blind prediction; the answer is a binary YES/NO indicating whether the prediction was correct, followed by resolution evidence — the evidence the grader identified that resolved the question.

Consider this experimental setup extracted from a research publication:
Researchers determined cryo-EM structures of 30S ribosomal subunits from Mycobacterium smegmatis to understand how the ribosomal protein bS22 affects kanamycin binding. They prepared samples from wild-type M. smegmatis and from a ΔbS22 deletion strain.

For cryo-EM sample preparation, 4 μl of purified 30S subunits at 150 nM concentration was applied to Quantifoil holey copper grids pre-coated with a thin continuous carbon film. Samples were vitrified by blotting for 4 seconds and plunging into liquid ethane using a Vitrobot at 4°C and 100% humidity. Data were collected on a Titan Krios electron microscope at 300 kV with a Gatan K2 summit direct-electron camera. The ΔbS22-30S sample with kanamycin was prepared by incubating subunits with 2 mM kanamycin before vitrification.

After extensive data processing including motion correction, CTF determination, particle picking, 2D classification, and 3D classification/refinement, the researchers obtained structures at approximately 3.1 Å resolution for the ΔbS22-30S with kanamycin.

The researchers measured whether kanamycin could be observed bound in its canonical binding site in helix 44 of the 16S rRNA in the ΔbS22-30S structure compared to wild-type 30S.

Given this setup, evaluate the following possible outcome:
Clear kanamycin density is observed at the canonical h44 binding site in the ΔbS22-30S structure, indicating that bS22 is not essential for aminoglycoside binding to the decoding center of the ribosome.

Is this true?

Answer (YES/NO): YES